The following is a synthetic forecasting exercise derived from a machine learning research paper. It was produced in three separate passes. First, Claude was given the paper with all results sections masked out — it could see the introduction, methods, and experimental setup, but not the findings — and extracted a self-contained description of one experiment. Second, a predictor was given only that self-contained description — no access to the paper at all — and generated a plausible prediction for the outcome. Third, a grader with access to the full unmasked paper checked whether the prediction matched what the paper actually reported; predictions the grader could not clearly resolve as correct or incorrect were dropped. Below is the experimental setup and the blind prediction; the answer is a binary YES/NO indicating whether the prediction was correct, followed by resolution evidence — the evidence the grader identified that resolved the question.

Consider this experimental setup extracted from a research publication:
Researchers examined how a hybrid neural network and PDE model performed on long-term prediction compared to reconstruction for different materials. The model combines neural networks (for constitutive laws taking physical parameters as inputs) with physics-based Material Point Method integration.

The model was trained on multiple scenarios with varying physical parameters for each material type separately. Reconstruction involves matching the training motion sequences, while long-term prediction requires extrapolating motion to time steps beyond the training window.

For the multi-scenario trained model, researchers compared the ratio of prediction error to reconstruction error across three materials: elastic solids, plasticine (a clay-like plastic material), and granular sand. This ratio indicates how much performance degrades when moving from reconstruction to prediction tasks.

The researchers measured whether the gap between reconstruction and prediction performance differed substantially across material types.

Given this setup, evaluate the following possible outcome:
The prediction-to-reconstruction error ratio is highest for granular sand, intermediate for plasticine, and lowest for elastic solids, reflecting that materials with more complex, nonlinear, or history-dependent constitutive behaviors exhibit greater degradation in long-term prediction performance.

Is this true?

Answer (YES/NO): NO